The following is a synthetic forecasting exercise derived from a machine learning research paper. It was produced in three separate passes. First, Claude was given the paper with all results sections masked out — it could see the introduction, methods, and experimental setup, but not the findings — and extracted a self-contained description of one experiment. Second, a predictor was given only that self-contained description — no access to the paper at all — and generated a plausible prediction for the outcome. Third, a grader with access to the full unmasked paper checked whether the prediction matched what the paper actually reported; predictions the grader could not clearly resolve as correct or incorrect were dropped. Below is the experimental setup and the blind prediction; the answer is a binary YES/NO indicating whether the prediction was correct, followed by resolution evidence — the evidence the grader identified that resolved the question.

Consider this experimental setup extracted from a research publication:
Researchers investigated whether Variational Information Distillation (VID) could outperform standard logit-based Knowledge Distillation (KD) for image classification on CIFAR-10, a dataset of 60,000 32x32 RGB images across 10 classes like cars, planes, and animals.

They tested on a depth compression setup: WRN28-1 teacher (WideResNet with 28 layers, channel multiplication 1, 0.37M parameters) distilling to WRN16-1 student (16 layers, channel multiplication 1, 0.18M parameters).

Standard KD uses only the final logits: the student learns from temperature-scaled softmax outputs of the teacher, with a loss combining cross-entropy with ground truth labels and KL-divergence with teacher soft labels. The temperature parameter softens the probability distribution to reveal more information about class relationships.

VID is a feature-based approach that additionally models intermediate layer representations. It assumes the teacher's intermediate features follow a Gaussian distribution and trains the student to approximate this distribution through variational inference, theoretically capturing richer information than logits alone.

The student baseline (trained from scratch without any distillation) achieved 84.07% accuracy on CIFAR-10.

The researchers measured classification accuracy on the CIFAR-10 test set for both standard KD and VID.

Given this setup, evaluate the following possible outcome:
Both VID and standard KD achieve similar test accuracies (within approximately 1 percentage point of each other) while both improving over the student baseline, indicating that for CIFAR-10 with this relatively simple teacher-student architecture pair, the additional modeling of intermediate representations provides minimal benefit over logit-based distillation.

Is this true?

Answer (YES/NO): NO